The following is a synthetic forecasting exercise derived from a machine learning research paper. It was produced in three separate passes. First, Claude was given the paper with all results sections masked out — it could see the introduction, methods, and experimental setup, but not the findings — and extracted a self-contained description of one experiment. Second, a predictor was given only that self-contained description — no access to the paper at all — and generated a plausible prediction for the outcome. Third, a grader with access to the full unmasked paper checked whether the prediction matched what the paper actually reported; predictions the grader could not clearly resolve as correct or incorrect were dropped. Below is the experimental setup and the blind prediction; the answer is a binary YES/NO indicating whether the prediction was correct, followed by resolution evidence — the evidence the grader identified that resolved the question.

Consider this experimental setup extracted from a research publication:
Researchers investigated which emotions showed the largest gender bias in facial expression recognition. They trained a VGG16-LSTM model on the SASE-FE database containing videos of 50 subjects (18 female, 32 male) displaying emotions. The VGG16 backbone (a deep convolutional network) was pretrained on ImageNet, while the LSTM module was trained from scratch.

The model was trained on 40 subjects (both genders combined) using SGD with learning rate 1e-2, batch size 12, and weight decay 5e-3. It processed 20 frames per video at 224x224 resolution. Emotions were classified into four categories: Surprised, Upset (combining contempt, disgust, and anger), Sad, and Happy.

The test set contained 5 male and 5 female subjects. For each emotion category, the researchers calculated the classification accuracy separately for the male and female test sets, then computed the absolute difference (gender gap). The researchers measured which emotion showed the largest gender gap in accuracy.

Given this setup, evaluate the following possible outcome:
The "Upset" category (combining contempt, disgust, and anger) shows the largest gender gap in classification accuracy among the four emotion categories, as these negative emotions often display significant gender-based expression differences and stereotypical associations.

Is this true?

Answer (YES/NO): NO